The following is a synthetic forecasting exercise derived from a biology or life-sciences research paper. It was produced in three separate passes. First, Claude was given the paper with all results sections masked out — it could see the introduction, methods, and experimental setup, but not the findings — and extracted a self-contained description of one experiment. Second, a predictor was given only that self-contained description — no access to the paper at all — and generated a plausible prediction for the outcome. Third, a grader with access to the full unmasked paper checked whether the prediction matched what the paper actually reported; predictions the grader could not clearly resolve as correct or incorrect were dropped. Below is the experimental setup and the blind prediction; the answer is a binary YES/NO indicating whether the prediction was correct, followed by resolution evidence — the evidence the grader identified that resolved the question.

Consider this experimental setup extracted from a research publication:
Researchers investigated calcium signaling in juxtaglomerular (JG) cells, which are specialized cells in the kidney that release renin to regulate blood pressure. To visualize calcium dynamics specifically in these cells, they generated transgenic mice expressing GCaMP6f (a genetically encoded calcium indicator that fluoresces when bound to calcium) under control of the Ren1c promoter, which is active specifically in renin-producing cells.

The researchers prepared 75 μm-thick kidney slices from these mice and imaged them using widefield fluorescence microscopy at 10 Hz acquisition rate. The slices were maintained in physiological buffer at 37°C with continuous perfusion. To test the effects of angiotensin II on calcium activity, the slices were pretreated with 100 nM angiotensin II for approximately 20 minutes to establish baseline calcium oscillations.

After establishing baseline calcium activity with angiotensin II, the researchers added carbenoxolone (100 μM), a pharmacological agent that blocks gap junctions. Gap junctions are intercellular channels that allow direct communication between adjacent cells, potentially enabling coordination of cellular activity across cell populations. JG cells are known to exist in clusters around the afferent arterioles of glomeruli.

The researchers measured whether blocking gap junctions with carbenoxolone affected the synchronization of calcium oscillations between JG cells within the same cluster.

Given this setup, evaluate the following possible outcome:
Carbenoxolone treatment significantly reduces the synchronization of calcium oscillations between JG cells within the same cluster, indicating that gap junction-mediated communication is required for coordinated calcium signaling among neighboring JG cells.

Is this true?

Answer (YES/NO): YES